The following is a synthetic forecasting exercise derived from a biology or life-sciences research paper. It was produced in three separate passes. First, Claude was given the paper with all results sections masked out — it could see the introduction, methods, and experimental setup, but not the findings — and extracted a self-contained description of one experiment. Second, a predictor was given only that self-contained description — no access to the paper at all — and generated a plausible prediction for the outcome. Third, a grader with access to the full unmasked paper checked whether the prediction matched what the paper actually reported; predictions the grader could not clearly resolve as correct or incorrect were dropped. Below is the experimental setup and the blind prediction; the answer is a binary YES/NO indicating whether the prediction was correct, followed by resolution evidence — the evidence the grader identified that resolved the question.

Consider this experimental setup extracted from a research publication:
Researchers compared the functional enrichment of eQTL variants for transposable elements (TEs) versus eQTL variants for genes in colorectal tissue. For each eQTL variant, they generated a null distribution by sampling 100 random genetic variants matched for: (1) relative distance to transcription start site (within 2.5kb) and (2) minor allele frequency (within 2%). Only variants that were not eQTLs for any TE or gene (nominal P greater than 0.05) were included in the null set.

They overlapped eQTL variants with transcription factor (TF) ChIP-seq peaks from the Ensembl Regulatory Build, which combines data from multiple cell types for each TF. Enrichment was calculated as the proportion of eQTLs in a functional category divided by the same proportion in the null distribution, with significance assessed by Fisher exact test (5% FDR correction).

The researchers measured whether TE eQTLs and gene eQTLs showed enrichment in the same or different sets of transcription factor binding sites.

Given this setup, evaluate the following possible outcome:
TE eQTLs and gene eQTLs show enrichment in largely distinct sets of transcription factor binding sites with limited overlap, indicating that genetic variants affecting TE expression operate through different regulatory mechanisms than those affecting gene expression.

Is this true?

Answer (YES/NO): NO